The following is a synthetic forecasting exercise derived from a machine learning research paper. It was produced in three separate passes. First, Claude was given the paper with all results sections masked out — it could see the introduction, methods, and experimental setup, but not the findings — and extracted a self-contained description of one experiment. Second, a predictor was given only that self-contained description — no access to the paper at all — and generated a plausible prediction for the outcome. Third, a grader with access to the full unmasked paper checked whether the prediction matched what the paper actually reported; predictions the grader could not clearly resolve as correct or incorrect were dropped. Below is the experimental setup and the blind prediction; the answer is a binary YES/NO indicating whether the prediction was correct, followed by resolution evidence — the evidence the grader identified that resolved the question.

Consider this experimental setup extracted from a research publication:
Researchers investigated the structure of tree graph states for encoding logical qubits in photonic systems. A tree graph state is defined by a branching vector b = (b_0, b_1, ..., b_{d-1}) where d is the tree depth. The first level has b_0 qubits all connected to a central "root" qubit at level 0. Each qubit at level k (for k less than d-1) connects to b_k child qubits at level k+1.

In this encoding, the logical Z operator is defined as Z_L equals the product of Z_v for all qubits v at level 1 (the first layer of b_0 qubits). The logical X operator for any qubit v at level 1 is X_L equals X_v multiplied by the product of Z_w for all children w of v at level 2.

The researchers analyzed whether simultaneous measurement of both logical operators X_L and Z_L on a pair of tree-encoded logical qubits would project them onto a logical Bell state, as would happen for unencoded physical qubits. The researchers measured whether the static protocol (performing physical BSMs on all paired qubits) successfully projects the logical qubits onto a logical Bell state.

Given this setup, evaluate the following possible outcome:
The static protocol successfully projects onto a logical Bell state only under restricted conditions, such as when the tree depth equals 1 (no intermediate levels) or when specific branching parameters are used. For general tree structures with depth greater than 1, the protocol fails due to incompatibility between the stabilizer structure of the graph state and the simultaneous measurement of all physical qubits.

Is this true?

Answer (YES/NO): NO